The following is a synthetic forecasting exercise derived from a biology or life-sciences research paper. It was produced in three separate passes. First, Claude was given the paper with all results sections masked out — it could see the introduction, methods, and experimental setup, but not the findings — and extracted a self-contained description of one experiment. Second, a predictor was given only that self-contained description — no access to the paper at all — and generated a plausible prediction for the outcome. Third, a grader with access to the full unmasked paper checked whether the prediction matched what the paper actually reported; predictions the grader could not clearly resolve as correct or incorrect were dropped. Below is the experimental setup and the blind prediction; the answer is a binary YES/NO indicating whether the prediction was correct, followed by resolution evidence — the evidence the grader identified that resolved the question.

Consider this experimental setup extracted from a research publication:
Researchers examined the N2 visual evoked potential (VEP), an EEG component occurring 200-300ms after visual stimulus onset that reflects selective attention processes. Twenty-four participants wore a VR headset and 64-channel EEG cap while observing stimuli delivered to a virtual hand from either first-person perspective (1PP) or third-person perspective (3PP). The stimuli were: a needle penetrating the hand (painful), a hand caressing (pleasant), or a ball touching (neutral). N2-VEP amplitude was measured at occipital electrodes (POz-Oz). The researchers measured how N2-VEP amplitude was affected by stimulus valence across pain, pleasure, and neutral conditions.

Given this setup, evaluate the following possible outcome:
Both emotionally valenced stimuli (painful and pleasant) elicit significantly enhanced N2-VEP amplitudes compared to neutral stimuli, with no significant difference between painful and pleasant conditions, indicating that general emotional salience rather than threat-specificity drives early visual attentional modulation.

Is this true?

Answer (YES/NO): YES